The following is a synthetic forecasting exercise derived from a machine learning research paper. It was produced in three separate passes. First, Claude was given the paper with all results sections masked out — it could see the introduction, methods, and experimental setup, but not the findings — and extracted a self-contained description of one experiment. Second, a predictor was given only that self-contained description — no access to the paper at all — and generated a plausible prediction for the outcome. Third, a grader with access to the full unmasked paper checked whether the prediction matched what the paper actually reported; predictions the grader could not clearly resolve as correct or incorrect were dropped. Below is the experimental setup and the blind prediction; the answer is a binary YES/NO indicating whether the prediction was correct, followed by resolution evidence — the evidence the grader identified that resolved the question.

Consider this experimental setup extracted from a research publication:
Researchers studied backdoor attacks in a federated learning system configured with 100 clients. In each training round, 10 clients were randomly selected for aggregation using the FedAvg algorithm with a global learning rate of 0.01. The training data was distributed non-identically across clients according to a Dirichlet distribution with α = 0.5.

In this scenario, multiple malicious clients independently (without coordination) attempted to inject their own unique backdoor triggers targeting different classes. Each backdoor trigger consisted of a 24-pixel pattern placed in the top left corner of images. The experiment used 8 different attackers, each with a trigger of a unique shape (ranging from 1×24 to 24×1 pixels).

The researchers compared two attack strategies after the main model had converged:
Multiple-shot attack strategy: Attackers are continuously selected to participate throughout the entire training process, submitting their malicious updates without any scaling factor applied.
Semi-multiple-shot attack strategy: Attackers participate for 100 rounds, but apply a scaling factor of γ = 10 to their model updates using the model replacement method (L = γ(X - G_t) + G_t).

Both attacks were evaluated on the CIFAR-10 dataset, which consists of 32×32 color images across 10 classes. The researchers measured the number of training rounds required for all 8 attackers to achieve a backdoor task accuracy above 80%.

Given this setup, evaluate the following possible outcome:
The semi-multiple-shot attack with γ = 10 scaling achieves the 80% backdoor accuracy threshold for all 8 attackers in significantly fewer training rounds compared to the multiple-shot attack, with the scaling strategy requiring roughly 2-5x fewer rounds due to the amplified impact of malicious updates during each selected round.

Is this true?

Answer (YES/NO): NO